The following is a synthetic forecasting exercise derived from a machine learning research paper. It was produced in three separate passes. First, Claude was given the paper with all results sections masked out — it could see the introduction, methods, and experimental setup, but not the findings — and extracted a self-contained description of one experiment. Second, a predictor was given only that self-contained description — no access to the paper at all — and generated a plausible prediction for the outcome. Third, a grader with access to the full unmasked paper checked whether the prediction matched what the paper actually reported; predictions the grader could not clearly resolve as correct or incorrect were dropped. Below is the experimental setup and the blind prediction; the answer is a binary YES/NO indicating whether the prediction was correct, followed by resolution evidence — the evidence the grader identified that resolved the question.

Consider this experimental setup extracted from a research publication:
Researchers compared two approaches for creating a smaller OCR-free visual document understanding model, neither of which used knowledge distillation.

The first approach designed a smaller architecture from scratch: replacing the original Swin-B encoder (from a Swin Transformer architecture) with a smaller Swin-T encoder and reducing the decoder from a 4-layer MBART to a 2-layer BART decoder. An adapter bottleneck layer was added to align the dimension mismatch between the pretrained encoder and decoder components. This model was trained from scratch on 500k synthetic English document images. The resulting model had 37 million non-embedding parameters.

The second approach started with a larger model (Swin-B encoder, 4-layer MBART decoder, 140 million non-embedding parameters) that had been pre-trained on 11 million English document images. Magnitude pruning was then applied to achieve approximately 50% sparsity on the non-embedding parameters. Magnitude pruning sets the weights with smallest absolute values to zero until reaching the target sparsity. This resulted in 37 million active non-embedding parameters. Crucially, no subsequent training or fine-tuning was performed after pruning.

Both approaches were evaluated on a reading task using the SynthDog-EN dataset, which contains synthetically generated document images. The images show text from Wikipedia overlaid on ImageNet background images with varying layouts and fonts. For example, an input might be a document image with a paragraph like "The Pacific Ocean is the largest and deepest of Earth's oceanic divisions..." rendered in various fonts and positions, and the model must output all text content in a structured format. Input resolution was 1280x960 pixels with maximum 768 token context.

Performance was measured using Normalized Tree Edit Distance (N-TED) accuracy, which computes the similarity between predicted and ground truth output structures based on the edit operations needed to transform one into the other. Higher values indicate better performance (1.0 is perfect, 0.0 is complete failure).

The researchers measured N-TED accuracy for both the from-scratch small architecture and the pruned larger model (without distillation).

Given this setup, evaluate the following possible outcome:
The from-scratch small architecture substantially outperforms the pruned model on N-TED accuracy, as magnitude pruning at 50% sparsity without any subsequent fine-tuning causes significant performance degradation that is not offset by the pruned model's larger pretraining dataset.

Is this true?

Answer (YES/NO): YES